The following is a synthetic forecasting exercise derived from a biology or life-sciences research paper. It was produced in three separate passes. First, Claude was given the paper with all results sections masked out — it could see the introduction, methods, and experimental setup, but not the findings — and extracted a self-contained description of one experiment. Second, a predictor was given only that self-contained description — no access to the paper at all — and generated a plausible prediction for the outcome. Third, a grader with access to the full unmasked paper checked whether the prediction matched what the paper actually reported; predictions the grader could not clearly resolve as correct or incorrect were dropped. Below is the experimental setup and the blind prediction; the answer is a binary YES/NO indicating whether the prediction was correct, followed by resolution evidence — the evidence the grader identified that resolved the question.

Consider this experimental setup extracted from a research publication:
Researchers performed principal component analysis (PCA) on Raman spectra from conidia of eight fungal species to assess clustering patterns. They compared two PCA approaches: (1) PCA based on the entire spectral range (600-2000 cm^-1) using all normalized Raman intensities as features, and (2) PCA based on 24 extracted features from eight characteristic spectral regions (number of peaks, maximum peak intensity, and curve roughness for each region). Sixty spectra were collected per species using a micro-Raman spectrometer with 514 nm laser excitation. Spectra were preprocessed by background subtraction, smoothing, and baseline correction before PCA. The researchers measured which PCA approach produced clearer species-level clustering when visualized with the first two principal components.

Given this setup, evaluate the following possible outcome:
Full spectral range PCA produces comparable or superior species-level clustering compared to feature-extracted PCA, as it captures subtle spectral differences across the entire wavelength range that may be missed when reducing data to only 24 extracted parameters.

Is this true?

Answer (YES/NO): NO